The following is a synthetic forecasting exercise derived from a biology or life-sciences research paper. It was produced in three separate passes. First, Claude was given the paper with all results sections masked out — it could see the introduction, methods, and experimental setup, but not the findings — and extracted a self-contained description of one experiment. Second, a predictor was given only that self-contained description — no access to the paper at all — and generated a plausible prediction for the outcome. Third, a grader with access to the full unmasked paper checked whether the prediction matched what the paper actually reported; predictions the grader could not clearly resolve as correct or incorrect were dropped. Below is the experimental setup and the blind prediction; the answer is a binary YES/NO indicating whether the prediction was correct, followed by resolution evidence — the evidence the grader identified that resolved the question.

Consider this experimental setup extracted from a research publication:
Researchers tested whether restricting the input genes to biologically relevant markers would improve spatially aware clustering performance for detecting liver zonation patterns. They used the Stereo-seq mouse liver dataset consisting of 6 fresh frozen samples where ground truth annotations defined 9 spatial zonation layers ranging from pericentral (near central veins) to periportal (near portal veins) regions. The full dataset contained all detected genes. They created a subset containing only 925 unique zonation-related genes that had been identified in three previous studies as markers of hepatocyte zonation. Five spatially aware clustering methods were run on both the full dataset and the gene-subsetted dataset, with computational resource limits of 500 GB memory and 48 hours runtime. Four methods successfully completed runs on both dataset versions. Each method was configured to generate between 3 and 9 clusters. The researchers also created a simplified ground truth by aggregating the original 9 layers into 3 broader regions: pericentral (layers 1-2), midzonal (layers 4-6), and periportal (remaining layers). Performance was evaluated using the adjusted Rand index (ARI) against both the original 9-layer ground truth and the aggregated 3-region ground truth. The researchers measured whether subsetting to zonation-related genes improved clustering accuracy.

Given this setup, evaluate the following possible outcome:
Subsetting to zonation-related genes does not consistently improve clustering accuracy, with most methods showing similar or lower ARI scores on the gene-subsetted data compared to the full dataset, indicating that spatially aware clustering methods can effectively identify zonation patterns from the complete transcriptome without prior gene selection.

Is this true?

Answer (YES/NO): YES